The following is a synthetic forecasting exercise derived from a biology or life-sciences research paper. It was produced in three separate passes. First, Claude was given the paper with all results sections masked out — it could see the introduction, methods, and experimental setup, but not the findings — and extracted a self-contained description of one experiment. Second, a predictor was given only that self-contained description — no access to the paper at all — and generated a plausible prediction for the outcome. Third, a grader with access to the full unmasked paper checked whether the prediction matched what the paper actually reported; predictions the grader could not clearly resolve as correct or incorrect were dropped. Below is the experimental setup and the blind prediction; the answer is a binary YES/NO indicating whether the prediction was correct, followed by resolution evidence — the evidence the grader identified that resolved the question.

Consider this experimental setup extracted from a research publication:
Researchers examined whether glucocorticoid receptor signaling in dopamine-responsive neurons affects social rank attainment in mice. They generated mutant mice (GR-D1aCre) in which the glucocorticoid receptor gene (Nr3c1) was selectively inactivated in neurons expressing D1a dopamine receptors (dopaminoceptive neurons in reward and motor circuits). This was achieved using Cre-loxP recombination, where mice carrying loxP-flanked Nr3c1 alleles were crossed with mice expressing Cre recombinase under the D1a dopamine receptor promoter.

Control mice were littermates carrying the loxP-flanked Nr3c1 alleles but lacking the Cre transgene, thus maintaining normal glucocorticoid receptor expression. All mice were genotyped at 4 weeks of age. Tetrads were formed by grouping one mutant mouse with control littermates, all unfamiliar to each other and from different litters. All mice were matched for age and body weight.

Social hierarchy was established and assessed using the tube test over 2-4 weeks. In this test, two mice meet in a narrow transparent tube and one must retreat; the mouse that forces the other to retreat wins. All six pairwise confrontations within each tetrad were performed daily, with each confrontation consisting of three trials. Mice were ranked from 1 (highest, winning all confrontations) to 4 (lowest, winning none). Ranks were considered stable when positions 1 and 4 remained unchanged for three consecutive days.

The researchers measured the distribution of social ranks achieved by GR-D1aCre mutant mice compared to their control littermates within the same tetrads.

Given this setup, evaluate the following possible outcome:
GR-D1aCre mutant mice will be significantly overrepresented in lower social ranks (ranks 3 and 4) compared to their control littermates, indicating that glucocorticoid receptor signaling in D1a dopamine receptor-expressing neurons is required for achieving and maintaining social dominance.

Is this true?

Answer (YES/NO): NO